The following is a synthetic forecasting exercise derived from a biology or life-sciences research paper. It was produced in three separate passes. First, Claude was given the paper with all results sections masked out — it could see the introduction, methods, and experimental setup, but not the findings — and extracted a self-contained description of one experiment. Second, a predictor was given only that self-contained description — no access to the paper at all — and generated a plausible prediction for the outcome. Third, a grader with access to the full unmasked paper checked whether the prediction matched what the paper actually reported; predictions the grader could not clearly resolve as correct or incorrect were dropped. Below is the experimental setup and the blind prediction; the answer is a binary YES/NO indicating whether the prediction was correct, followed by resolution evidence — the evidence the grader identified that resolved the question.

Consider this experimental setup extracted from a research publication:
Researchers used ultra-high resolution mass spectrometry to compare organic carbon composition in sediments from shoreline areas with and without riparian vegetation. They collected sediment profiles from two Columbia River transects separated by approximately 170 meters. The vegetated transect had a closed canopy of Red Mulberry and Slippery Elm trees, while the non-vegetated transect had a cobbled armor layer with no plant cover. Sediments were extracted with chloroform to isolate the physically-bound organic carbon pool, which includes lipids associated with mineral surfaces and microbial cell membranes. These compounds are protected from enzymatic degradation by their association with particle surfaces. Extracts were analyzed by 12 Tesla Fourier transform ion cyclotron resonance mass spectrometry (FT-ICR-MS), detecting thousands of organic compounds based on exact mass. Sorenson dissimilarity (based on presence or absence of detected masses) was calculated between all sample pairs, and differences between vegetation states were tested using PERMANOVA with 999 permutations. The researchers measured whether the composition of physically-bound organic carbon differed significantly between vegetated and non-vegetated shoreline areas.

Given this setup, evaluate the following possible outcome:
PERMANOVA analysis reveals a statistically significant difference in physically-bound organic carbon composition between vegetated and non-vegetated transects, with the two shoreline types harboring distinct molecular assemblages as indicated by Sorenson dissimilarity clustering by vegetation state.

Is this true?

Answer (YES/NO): YES